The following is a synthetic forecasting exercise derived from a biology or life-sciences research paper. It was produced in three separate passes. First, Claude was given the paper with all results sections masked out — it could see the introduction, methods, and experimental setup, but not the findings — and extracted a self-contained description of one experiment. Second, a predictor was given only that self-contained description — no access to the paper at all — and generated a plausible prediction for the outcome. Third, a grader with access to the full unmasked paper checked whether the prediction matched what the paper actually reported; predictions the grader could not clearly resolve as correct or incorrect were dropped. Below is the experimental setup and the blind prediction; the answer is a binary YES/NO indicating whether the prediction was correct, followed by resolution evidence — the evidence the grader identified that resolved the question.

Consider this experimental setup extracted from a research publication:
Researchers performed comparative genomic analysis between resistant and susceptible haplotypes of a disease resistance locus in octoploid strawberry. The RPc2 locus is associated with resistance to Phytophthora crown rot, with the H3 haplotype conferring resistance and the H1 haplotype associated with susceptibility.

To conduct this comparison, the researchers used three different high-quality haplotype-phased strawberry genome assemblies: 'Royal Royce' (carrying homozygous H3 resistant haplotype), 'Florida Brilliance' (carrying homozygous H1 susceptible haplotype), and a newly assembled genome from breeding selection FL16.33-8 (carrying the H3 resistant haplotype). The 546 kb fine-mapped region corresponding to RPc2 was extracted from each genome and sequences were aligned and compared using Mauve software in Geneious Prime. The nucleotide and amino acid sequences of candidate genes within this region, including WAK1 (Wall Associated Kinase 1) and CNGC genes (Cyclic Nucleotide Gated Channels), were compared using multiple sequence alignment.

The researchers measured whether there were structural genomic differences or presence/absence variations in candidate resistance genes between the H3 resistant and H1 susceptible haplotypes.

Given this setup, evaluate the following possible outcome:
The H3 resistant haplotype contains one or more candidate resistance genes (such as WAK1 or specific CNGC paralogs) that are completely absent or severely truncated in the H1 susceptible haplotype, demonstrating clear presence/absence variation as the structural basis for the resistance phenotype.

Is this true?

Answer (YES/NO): YES